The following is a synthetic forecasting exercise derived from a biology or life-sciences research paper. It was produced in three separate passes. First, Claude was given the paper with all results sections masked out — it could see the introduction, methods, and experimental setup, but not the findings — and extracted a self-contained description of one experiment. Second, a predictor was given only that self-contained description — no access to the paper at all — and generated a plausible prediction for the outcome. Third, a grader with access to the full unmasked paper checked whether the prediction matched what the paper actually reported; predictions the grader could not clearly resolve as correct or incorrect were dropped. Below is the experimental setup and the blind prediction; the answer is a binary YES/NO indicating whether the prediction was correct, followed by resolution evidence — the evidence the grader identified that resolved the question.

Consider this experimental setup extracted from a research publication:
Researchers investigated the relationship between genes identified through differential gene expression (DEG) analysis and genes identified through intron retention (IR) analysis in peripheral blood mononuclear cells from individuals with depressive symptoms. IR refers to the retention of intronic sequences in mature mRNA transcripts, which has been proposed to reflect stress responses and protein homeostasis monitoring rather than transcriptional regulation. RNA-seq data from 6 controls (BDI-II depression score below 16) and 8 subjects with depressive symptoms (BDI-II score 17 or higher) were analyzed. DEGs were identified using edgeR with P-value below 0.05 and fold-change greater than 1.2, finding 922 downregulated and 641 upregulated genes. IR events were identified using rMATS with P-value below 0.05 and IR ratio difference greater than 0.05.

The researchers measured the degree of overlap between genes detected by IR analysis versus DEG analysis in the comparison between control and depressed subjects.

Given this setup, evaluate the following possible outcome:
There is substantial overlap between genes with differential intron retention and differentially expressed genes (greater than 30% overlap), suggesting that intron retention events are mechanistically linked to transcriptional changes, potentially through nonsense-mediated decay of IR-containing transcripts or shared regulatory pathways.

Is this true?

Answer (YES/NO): NO